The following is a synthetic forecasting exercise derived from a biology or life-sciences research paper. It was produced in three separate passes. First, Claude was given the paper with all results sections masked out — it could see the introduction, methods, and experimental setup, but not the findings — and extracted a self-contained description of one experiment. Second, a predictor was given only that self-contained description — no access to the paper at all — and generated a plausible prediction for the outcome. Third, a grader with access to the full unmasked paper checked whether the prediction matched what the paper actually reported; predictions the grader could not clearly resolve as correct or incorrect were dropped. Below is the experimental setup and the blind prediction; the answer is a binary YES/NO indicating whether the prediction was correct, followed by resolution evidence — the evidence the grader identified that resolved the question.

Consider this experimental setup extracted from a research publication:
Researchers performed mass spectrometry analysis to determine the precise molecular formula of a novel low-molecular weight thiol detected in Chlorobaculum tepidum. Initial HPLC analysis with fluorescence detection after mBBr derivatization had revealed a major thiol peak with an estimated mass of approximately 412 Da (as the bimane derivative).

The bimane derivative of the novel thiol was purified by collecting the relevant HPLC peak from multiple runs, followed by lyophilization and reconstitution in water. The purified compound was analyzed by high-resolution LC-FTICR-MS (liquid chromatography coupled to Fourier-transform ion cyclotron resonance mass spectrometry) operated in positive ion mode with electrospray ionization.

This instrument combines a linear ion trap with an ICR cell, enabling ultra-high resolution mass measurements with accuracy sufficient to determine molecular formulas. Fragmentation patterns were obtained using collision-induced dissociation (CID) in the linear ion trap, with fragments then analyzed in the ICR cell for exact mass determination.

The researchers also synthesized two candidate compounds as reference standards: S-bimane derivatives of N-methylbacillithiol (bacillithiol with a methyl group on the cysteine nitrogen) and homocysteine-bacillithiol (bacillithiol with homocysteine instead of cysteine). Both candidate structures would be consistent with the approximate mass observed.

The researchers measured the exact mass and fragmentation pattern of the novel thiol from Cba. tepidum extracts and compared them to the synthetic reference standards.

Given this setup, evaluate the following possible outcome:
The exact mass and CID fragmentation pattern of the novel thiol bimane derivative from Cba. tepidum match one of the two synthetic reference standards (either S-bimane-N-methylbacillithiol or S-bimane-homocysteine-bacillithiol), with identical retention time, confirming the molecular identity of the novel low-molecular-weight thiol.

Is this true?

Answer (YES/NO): YES